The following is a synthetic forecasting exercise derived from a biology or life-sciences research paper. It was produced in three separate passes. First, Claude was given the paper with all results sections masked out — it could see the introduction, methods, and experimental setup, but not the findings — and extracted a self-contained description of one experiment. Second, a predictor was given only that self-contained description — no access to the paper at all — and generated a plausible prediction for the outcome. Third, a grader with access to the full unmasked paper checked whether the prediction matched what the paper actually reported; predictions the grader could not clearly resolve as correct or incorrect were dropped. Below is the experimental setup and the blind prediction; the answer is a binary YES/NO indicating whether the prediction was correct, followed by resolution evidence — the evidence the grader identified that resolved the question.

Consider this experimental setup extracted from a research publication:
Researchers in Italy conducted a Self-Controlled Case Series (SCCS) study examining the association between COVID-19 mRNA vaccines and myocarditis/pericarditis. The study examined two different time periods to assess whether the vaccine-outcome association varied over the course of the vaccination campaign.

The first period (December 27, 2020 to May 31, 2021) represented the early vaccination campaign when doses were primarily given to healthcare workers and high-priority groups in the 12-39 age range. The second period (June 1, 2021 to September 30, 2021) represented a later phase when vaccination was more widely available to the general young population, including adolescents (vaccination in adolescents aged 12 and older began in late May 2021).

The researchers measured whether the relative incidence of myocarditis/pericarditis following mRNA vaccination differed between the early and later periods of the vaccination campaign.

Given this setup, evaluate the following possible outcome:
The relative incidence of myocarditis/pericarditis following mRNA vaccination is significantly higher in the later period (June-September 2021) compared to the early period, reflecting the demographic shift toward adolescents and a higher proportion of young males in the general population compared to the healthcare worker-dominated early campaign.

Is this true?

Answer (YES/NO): NO